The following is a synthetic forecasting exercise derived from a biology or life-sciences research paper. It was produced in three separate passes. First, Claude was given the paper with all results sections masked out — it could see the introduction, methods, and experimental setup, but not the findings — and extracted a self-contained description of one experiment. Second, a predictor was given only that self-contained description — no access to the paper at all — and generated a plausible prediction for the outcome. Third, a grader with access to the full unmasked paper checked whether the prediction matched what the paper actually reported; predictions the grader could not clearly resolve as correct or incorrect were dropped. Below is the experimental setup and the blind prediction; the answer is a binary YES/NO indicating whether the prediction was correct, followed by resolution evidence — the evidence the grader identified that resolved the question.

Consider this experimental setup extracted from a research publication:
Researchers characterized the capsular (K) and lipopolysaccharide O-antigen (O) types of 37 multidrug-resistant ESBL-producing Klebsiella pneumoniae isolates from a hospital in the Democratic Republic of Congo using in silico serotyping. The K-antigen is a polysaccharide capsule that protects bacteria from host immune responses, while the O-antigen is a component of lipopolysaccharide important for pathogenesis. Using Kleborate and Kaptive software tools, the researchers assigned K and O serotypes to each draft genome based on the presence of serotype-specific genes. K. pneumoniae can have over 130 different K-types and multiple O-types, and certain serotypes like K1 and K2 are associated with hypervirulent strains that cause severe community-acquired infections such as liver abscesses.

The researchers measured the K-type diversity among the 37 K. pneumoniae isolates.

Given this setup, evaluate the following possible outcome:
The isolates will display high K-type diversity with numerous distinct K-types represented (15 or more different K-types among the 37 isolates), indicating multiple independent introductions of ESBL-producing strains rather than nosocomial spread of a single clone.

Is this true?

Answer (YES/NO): NO